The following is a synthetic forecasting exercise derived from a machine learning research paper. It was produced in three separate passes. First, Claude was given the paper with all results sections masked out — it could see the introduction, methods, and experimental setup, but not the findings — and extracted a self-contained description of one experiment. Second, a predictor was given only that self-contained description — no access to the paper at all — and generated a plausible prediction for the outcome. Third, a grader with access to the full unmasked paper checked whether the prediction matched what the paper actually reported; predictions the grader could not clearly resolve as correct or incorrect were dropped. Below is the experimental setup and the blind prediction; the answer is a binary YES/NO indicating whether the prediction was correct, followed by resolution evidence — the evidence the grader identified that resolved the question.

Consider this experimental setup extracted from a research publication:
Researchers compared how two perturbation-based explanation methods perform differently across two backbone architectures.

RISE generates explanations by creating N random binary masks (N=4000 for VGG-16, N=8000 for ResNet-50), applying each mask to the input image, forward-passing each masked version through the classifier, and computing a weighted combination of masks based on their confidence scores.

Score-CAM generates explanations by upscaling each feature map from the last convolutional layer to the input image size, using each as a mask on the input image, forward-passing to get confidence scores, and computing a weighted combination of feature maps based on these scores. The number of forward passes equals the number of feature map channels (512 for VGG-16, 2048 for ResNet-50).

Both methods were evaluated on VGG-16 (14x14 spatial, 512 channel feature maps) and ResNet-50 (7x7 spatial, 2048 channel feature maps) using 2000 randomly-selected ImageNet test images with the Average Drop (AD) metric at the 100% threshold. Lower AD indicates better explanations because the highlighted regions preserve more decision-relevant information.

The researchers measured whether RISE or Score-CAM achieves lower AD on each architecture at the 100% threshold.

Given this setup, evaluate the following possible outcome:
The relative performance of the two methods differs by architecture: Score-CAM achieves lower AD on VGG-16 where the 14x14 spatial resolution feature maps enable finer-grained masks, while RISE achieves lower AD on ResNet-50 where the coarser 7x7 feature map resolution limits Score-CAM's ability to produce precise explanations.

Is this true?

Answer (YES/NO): NO